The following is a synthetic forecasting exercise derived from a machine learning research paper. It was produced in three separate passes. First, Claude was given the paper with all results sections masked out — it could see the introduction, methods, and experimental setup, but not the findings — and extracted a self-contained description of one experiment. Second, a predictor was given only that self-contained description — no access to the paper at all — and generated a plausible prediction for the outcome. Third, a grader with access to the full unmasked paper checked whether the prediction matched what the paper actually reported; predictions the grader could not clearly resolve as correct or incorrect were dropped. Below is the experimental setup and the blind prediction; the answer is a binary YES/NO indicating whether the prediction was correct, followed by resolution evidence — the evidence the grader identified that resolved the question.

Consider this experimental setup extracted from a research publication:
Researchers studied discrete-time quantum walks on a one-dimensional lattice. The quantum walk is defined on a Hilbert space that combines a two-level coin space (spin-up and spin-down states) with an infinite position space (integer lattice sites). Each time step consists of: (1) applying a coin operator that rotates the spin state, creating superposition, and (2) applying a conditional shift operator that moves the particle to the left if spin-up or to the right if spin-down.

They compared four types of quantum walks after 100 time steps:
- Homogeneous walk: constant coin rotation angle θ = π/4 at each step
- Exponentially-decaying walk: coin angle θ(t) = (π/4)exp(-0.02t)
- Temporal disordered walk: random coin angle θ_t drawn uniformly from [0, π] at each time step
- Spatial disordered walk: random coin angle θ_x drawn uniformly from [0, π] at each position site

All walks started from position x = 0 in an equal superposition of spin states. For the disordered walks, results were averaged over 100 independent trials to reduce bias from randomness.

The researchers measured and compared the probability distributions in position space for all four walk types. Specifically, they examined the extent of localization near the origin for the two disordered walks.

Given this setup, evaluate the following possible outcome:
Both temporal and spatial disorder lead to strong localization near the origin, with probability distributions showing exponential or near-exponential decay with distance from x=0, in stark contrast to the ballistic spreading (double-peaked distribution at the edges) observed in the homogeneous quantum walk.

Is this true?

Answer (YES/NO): NO